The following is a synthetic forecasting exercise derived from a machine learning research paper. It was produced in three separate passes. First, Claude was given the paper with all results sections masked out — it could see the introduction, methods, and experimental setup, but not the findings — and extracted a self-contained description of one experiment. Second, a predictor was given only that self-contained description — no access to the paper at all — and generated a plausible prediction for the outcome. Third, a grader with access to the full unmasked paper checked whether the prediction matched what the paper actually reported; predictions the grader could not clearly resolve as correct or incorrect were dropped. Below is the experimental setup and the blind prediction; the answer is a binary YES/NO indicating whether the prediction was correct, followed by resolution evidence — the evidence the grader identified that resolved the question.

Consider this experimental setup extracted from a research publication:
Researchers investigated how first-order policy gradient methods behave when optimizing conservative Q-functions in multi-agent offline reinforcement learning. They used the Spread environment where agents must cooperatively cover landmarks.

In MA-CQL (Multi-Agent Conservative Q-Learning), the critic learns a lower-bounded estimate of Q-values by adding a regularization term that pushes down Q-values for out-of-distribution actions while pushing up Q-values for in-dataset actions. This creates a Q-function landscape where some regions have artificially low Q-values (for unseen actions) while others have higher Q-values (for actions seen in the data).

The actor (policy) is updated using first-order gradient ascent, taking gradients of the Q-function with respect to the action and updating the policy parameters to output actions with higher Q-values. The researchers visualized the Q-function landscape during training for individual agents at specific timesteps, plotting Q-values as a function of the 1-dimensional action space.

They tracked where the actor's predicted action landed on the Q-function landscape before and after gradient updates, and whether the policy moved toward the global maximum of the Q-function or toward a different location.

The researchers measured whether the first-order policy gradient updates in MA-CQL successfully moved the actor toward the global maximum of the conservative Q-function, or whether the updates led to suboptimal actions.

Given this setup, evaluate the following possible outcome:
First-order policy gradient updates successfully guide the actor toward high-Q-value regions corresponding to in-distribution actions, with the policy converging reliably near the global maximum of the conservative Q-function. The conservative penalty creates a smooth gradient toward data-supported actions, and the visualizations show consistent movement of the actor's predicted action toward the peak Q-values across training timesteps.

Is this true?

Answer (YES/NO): NO